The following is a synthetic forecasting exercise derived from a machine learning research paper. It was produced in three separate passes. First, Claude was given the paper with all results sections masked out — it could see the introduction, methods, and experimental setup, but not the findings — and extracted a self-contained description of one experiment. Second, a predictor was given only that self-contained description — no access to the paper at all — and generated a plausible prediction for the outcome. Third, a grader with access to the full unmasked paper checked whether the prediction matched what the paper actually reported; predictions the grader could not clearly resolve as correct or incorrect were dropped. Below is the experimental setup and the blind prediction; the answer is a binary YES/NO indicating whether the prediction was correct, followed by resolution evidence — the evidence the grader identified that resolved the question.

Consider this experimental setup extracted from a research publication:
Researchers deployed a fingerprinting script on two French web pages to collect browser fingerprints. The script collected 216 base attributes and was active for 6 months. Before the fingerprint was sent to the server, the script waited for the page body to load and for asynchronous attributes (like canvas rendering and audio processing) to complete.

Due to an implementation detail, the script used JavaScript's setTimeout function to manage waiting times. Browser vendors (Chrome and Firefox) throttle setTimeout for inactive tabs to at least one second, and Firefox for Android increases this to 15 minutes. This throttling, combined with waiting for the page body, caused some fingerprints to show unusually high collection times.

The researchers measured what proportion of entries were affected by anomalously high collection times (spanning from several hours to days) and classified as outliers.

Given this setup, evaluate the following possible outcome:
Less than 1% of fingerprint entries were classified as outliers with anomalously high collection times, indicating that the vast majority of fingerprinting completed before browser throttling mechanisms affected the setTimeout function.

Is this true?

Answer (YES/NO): YES